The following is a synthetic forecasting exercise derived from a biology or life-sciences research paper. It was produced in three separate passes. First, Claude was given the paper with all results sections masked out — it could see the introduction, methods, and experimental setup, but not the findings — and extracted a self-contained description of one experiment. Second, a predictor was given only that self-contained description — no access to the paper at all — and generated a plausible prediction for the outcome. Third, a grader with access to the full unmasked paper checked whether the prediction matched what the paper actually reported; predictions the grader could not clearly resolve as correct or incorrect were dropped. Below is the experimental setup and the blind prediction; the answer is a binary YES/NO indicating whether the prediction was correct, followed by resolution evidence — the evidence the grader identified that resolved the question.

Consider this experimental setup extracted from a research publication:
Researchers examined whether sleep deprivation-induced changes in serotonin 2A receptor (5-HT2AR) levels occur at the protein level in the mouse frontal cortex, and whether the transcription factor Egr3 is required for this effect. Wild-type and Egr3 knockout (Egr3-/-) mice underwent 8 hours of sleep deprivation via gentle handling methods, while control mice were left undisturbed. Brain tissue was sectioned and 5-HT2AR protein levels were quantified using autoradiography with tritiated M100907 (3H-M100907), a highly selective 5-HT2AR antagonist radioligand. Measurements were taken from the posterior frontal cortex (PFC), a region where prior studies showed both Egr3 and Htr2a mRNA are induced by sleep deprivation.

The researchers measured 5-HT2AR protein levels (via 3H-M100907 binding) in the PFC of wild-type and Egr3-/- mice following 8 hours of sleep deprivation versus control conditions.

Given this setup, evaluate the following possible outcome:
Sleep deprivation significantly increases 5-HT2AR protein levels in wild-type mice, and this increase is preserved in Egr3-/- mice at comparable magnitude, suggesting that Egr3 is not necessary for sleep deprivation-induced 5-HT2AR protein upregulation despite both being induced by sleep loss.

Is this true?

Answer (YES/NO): NO